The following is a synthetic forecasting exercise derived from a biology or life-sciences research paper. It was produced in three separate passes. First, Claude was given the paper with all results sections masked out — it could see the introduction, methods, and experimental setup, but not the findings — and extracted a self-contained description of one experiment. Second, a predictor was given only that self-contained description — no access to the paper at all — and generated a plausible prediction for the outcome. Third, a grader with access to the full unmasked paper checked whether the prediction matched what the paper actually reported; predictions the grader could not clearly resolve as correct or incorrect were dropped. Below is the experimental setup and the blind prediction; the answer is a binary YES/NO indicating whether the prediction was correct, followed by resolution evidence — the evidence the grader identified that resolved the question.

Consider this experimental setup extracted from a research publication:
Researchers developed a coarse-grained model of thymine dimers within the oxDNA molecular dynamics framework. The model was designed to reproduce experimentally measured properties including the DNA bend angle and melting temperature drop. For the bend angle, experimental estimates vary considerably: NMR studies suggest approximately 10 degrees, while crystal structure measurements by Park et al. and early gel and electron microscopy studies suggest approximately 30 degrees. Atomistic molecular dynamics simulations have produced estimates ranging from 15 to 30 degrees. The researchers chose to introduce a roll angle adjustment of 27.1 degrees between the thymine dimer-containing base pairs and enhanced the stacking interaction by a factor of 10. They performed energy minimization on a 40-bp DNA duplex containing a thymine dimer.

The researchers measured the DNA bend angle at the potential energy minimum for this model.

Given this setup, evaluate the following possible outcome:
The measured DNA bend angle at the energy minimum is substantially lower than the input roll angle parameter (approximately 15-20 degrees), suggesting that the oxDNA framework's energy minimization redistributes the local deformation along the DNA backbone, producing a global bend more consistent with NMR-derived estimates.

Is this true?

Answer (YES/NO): NO